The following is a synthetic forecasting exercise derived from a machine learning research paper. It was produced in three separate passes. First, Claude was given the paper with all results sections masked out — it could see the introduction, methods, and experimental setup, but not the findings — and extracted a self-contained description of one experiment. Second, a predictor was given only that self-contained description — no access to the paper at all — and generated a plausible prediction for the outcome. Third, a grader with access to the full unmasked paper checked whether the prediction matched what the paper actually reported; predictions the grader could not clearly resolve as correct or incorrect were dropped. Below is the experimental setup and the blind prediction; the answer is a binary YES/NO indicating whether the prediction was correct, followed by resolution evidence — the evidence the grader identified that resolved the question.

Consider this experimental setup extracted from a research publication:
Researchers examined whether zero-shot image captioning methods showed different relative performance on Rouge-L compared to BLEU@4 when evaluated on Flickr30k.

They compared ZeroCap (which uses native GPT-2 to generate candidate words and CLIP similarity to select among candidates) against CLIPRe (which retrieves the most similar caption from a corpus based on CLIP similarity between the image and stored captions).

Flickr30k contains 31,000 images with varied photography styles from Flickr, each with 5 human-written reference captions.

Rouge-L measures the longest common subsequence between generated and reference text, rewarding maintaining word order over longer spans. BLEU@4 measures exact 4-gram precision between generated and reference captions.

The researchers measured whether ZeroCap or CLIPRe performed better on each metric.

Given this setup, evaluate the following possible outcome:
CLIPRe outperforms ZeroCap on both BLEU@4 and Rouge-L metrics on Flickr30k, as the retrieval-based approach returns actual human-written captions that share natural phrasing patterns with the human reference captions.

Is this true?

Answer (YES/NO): NO